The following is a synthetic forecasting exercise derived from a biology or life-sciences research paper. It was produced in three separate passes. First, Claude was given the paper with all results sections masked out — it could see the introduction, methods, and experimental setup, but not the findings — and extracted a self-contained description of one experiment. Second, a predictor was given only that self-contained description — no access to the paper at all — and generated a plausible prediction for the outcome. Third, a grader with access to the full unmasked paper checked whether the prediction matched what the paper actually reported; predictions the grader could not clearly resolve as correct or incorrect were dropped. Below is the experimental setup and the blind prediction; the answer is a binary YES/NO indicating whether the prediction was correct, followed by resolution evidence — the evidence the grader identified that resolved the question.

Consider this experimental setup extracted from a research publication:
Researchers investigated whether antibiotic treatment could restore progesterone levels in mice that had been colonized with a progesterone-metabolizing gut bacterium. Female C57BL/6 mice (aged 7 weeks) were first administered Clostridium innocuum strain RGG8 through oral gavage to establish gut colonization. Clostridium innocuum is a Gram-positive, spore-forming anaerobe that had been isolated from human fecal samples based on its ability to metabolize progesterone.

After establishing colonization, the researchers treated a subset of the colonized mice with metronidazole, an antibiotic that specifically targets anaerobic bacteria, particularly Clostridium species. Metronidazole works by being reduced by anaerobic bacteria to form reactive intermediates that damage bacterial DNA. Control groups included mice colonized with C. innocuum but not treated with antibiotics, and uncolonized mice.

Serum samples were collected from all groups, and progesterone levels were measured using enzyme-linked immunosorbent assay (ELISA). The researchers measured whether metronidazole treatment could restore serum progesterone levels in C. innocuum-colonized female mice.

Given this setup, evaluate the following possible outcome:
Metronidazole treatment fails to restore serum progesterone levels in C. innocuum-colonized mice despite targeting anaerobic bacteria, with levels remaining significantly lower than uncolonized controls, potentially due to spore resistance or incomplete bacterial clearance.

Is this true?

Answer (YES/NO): NO